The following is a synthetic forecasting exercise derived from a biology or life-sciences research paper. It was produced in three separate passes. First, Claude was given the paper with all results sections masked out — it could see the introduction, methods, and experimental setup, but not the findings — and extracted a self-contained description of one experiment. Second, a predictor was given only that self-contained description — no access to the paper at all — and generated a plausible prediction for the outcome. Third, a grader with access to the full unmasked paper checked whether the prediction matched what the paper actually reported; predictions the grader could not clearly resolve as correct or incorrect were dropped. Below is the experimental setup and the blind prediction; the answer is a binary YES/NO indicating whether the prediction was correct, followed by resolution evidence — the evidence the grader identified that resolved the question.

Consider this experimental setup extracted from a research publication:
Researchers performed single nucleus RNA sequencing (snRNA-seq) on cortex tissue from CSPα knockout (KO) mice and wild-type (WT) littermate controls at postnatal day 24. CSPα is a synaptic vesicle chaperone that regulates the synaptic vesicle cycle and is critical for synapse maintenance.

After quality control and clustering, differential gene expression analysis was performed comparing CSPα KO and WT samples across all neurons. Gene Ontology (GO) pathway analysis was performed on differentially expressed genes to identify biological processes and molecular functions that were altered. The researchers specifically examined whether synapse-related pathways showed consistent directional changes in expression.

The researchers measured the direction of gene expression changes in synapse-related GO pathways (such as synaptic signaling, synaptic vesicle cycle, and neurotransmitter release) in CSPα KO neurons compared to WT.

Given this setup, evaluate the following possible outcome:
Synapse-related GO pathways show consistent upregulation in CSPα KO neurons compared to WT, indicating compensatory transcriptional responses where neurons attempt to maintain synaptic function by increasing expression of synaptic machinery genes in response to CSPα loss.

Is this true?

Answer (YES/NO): NO